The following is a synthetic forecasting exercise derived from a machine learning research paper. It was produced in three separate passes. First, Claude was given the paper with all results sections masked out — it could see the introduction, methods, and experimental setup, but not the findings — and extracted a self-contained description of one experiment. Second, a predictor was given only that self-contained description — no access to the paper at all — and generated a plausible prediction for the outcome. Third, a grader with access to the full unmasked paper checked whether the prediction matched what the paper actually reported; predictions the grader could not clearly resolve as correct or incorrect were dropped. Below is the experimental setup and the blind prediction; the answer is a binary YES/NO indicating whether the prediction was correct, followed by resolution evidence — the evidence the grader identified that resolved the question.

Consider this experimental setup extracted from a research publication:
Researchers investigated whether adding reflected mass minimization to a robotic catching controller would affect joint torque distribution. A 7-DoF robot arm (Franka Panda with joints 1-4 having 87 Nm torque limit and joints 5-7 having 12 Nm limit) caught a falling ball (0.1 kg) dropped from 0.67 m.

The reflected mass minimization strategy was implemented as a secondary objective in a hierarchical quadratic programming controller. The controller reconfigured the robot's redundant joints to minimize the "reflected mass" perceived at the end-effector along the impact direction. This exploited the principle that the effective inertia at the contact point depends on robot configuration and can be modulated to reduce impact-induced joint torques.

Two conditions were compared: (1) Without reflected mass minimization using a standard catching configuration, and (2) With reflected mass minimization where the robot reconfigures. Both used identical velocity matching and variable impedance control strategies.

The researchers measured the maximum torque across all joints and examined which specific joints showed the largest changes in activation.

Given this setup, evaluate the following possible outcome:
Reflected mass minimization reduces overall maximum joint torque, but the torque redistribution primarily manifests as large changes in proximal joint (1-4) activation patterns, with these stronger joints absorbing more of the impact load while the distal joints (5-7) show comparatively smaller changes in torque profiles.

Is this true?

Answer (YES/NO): NO